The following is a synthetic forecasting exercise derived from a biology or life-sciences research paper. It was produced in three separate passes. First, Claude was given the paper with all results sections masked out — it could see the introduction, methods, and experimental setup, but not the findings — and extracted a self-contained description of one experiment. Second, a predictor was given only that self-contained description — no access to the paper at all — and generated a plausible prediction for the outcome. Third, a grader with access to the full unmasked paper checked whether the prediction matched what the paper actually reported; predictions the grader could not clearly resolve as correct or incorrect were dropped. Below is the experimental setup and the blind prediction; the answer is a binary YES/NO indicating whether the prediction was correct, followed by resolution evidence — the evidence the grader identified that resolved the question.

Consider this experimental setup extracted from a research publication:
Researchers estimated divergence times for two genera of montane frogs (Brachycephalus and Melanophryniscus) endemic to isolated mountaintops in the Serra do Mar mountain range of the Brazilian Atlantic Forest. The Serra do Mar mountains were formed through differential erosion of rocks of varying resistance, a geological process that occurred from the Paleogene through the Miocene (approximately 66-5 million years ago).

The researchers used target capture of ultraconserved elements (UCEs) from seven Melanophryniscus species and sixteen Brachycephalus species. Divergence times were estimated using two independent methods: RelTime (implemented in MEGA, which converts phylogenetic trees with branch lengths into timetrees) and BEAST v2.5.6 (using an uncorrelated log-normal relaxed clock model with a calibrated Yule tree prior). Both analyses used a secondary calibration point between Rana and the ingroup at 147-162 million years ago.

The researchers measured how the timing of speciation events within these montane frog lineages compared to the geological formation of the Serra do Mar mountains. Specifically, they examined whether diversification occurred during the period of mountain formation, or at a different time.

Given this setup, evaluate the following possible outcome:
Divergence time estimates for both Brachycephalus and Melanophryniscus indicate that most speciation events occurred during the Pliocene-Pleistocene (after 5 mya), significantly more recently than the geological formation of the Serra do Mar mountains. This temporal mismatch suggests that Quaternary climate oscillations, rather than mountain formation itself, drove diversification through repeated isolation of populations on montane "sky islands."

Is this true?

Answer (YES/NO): NO